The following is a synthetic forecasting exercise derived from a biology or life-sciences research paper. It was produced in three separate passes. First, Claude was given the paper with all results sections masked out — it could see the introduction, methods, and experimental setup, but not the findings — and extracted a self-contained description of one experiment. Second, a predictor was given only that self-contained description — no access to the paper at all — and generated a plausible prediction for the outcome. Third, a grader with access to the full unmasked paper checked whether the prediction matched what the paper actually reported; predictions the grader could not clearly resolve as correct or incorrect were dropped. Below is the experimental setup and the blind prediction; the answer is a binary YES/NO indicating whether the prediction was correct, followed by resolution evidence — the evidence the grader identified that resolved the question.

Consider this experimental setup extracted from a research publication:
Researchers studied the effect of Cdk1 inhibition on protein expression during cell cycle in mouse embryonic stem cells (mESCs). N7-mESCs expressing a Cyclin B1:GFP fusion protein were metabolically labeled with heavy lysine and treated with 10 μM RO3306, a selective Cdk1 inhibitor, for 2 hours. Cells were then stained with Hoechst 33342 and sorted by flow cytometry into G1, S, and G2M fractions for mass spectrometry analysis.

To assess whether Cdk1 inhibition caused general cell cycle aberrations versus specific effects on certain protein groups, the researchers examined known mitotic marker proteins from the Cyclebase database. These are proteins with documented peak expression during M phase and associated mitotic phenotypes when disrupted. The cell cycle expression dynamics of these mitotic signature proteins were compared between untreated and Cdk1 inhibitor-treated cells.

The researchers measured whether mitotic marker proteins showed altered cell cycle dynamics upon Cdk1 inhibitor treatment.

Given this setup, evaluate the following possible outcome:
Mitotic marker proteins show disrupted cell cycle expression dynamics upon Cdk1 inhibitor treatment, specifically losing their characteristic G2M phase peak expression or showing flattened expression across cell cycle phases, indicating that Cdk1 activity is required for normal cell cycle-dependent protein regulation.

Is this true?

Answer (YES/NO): NO